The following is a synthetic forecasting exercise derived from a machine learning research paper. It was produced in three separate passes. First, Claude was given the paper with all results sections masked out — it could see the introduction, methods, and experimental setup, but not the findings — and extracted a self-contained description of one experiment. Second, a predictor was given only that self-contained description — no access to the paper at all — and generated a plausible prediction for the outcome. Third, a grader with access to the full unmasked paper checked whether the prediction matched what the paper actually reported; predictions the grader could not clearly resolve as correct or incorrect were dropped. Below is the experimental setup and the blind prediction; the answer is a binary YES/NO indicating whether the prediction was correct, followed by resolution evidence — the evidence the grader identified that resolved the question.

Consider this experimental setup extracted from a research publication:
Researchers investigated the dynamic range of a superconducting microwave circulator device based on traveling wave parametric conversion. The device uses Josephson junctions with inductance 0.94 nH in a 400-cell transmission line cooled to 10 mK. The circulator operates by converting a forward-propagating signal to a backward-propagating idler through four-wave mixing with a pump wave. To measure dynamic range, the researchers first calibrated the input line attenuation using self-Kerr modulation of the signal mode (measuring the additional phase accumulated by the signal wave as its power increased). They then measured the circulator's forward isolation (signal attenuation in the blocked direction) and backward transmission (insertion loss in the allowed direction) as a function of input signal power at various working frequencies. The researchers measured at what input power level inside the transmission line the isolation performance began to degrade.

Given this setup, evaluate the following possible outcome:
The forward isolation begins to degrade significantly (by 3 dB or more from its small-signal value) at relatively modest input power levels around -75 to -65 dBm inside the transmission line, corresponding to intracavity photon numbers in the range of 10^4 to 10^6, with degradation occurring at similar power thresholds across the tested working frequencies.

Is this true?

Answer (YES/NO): NO